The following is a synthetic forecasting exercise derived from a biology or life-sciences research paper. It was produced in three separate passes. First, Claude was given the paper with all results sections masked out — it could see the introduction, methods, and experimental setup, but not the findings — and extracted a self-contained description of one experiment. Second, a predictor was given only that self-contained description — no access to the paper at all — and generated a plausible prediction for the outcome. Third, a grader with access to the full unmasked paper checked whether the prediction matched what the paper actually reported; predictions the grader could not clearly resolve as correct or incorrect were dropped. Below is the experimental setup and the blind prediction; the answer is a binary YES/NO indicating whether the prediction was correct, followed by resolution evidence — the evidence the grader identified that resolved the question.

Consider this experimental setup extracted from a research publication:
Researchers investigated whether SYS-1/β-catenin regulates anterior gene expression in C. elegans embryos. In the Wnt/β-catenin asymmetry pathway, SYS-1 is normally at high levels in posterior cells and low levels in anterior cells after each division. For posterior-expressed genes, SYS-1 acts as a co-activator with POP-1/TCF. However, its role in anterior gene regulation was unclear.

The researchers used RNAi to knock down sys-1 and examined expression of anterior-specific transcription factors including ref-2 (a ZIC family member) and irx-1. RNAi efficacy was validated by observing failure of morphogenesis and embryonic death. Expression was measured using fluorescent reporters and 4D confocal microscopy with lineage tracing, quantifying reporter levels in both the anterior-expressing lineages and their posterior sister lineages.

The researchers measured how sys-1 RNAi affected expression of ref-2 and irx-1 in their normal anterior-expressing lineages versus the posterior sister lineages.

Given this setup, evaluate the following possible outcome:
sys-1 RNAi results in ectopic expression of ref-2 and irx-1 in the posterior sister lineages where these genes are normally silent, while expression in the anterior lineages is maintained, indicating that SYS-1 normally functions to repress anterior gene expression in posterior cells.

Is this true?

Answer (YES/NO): YES